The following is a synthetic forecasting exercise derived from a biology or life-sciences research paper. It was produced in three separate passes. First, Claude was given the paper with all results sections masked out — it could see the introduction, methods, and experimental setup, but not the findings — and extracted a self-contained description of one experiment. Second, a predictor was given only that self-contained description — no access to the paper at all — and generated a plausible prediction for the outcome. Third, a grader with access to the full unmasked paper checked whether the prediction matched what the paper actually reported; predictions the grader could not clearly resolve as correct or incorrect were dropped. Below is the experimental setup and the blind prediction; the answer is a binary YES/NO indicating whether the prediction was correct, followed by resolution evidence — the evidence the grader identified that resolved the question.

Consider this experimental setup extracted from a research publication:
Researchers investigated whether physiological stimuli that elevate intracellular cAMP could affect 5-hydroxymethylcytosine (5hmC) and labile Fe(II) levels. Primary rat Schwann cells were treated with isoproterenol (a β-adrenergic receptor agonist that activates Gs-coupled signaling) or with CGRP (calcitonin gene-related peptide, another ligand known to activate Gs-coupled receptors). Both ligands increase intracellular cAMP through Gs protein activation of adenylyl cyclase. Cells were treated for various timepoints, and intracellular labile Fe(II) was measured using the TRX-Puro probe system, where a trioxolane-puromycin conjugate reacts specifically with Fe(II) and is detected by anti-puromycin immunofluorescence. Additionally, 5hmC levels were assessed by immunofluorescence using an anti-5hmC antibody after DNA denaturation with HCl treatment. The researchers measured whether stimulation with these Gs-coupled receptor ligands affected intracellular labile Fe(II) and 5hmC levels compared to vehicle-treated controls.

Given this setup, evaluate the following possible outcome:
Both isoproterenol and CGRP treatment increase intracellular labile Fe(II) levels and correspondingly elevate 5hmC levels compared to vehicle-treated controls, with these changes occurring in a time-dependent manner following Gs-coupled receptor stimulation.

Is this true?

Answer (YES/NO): YES